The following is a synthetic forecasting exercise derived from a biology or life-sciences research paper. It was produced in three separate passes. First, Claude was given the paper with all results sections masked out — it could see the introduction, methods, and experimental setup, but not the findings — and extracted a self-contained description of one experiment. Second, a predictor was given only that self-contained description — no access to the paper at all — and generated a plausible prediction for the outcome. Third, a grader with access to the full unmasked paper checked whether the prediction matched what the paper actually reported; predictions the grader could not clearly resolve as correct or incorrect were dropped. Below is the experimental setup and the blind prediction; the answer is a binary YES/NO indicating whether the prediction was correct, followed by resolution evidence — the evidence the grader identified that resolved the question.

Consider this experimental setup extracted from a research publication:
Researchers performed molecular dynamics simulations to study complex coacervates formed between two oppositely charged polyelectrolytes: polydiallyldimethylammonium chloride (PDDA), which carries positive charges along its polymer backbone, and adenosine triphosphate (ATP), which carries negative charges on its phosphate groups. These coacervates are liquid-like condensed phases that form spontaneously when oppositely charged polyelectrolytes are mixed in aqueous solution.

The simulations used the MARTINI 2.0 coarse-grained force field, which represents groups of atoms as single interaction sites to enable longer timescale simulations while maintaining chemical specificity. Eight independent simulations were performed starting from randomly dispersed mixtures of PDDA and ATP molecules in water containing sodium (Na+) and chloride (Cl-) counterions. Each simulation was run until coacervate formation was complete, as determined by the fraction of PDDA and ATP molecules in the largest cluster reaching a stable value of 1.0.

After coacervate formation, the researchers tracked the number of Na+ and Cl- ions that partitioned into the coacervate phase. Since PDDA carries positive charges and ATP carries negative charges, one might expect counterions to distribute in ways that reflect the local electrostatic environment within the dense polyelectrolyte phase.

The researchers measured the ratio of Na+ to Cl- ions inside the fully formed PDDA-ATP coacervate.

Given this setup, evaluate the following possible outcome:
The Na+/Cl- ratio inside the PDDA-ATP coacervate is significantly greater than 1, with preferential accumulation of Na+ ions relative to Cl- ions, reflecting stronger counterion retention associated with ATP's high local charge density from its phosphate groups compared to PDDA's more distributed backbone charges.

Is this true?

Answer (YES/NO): YES